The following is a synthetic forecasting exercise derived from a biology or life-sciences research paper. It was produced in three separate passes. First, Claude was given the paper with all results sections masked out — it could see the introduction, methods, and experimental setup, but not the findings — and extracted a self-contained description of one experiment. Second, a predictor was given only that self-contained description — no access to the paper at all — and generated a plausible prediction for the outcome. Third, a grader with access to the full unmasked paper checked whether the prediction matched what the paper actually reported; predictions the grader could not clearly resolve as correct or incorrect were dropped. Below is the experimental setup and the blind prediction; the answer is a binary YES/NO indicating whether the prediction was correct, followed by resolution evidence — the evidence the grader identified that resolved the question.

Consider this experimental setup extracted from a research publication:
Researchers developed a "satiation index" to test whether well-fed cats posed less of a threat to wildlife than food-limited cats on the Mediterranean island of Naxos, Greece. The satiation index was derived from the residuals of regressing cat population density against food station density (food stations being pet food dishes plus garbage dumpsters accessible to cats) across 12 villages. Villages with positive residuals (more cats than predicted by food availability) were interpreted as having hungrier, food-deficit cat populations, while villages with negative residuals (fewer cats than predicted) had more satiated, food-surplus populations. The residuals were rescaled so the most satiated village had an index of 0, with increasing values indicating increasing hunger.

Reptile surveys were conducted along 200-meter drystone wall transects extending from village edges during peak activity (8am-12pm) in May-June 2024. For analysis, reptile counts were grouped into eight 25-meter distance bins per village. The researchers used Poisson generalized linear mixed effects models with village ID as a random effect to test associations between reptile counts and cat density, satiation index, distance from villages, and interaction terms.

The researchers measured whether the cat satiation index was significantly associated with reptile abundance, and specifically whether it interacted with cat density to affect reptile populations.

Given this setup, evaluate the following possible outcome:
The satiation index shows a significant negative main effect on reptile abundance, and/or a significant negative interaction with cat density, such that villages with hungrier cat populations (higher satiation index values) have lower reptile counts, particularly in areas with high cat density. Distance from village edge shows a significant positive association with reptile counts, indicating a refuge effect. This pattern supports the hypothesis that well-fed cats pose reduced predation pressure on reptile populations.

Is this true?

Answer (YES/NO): YES